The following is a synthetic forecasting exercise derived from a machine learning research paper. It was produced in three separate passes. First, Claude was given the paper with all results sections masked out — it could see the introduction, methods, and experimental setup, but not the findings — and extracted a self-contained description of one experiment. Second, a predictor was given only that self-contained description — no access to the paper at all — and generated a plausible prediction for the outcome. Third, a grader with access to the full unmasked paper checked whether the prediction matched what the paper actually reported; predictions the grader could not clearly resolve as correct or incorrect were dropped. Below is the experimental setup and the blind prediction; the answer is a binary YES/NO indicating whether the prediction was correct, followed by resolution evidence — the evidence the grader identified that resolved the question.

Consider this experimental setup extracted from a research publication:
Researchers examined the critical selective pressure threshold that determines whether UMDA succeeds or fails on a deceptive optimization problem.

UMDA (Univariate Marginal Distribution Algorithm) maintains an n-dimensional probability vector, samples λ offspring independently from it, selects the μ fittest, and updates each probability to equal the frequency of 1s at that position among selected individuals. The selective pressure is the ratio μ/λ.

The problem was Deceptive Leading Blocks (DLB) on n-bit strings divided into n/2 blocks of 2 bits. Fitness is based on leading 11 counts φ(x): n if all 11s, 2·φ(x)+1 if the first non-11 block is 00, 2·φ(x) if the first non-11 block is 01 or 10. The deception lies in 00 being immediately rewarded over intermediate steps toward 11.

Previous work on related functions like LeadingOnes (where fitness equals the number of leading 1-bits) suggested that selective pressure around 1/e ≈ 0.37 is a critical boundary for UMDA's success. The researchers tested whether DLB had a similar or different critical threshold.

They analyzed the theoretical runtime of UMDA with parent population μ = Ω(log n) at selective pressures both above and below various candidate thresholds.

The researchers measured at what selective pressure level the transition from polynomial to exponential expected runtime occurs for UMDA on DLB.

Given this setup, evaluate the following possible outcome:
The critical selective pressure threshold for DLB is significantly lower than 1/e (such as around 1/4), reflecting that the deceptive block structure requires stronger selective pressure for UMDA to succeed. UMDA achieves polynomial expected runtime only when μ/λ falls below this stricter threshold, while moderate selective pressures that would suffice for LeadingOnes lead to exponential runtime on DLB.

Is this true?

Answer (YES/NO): NO